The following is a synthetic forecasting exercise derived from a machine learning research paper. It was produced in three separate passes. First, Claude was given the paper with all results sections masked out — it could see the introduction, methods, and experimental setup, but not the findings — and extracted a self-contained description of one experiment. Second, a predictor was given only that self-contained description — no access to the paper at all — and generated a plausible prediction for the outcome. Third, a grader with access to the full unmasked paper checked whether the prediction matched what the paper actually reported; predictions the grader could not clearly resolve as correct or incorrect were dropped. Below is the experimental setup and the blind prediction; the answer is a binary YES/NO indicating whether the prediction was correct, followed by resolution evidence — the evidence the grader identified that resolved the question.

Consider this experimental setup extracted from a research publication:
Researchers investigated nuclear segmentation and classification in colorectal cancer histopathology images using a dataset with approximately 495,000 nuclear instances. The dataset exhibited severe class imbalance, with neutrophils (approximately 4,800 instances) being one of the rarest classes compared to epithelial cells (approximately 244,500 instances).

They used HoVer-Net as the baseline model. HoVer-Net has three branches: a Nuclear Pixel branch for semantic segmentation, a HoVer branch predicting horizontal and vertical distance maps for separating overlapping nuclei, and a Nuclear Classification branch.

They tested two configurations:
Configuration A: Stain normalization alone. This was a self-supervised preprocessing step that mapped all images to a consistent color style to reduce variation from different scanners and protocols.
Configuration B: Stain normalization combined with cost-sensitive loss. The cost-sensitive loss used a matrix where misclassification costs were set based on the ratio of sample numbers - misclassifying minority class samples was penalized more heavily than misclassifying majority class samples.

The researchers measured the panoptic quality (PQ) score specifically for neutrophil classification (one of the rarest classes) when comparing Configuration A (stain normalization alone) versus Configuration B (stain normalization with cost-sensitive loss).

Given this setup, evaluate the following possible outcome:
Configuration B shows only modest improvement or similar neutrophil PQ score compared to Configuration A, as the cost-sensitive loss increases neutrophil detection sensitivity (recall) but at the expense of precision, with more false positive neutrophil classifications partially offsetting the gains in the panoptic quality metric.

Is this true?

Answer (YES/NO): NO